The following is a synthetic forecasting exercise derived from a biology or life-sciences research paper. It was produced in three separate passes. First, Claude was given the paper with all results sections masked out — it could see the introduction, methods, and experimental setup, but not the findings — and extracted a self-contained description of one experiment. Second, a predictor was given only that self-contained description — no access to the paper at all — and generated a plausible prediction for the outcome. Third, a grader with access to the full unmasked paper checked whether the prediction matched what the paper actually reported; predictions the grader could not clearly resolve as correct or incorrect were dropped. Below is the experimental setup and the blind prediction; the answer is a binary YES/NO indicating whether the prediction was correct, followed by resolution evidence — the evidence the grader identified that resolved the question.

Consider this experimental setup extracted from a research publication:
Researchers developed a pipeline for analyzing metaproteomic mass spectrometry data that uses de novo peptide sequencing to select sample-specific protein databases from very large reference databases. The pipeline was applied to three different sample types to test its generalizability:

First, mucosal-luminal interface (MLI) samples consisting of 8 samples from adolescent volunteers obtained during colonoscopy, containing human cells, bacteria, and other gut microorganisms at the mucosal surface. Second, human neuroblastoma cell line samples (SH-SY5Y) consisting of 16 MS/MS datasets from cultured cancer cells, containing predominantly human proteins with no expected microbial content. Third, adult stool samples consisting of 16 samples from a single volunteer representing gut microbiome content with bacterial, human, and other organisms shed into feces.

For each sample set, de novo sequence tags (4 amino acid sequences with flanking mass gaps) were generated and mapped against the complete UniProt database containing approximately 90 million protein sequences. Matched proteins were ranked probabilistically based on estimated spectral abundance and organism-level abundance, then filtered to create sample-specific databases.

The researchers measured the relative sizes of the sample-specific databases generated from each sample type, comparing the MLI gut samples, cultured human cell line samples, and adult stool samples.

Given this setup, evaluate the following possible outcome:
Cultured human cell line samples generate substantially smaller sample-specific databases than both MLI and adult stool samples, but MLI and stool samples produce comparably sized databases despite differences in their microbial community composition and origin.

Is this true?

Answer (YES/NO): NO